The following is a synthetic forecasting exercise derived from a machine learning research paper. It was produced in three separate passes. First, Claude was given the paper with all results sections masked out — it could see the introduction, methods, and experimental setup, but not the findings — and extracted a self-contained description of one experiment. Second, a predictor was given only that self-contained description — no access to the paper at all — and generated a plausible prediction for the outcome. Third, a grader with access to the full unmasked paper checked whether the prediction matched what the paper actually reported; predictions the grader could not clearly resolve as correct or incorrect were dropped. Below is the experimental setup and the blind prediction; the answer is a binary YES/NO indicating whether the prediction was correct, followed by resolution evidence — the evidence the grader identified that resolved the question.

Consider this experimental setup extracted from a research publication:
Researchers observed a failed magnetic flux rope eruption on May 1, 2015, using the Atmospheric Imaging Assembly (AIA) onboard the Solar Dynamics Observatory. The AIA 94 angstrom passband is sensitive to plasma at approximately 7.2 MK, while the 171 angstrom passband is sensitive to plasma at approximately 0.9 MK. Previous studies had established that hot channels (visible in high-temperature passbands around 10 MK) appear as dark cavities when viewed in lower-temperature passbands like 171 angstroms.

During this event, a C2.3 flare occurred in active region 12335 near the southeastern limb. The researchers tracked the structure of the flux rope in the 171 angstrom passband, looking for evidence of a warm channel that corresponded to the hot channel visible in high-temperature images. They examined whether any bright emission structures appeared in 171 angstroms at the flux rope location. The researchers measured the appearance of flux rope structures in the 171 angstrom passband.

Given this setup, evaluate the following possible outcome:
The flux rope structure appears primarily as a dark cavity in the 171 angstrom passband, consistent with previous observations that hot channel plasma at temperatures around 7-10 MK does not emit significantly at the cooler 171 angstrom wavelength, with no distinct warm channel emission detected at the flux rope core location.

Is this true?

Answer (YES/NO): NO